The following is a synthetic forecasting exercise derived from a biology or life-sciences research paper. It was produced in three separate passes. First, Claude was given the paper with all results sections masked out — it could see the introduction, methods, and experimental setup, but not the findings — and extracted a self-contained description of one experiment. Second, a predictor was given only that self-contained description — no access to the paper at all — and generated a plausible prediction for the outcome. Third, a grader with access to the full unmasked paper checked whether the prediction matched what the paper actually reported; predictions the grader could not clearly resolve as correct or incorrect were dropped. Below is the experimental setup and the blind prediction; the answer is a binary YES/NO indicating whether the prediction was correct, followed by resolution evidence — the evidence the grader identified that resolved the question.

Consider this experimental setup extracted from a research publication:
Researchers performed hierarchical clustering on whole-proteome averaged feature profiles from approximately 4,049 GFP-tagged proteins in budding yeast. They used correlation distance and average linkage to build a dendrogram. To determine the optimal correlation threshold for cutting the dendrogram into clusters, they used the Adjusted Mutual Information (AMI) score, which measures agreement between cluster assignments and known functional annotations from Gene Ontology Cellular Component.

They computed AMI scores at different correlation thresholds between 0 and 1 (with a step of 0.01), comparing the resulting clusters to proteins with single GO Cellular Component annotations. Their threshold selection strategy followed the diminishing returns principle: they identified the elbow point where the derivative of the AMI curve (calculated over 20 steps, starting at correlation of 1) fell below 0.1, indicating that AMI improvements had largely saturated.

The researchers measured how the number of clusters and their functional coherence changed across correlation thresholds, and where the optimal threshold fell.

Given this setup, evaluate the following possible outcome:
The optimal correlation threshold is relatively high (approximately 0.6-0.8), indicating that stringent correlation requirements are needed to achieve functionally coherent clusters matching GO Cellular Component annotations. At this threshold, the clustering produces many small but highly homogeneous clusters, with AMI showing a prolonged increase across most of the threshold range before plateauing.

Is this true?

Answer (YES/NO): NO